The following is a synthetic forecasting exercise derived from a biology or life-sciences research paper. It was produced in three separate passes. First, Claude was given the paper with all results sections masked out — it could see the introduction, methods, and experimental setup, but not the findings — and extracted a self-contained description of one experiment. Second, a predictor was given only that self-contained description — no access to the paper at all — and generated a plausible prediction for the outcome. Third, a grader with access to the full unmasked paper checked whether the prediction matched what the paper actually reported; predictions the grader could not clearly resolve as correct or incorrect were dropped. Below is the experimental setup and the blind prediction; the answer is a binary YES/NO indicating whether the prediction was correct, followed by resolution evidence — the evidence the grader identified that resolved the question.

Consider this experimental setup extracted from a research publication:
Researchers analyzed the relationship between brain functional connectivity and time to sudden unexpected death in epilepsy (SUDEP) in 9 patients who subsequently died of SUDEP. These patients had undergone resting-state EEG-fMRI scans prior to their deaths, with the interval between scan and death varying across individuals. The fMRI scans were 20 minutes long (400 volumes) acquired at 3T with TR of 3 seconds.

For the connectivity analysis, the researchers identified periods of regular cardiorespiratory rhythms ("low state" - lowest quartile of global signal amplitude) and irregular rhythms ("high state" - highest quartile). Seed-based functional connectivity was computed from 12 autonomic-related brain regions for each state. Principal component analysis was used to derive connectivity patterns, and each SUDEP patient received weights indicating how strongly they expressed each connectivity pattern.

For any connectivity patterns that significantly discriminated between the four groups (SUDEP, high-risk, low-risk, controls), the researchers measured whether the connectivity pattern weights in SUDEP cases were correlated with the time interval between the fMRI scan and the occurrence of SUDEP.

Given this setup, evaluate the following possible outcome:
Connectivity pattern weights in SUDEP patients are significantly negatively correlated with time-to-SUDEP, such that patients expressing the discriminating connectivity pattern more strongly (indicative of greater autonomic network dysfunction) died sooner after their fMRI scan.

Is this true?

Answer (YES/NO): YES